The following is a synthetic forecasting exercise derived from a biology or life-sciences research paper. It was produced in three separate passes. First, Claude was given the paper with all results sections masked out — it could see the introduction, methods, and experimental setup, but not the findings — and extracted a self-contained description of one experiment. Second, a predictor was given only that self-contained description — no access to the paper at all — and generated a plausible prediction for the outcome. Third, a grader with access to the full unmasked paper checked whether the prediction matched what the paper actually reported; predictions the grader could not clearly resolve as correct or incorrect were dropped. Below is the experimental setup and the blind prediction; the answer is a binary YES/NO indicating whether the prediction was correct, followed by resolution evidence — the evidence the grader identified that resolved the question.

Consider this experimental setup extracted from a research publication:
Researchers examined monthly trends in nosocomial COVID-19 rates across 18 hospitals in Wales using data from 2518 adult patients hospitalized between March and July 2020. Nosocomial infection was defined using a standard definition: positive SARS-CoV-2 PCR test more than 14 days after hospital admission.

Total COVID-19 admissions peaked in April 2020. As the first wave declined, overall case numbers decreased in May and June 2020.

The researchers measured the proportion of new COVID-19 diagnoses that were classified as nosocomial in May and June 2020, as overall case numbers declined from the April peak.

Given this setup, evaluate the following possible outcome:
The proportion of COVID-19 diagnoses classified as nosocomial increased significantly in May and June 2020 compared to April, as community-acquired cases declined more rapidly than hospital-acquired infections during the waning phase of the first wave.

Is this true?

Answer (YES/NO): NO